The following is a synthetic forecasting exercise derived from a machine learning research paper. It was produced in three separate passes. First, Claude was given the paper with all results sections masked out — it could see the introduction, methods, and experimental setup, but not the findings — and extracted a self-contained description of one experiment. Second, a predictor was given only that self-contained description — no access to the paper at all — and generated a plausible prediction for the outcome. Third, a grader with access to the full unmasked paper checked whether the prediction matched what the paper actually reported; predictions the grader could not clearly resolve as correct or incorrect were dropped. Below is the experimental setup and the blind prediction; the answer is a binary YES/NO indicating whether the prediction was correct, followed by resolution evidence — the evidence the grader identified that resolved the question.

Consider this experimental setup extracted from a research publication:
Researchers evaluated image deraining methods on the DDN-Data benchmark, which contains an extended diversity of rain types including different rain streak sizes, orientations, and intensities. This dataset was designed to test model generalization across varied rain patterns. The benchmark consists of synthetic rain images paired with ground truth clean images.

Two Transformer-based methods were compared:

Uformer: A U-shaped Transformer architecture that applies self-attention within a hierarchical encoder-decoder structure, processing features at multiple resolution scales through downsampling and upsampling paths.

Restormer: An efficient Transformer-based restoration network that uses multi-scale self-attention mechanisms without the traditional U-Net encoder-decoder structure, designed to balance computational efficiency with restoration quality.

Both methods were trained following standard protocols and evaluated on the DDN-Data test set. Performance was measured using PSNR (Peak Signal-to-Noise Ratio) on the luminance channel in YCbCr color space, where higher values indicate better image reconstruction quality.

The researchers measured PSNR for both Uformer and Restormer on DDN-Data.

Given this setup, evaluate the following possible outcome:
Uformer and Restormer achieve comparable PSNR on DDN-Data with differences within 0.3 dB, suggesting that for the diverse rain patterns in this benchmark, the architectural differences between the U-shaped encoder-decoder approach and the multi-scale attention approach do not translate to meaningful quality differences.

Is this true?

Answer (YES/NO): YES